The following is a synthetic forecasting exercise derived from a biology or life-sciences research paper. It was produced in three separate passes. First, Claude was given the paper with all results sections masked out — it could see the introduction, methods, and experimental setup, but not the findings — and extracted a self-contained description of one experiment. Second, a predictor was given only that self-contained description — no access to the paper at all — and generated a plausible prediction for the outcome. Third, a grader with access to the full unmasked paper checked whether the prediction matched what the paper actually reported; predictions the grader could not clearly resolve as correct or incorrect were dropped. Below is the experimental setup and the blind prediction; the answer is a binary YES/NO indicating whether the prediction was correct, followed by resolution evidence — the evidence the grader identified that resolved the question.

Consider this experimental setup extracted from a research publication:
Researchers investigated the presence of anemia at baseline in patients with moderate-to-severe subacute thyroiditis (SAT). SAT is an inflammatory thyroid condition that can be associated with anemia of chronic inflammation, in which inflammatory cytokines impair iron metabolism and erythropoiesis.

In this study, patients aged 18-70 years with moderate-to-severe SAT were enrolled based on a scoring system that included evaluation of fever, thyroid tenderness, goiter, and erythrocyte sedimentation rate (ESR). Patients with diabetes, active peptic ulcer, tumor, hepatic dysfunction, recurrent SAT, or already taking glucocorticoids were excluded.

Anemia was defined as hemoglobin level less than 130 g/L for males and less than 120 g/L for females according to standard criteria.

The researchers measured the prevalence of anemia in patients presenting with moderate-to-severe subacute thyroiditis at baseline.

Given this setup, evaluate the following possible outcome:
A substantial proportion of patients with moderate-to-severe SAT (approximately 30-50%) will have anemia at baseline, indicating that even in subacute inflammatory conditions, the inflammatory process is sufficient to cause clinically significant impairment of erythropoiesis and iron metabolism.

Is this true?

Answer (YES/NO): NO